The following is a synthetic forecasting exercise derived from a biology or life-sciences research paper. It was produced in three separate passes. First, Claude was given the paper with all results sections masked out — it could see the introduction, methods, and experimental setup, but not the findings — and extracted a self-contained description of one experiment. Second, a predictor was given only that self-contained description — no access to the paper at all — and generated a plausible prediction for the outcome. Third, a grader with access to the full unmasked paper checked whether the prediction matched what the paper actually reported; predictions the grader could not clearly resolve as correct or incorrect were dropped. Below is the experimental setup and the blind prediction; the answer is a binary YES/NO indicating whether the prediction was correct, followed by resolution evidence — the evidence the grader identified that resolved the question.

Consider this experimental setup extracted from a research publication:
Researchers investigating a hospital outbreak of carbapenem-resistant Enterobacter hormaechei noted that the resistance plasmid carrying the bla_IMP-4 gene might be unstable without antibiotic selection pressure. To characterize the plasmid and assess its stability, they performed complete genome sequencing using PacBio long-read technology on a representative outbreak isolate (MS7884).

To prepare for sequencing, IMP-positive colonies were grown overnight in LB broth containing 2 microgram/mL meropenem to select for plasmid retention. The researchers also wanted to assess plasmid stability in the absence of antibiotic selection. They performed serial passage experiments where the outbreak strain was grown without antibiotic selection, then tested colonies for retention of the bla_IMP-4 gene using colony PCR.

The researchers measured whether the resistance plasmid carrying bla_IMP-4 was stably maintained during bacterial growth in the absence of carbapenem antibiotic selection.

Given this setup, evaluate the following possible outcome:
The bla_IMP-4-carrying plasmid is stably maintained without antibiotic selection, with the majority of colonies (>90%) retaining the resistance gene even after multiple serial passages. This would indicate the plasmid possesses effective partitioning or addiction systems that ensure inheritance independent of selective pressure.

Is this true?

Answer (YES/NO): NO